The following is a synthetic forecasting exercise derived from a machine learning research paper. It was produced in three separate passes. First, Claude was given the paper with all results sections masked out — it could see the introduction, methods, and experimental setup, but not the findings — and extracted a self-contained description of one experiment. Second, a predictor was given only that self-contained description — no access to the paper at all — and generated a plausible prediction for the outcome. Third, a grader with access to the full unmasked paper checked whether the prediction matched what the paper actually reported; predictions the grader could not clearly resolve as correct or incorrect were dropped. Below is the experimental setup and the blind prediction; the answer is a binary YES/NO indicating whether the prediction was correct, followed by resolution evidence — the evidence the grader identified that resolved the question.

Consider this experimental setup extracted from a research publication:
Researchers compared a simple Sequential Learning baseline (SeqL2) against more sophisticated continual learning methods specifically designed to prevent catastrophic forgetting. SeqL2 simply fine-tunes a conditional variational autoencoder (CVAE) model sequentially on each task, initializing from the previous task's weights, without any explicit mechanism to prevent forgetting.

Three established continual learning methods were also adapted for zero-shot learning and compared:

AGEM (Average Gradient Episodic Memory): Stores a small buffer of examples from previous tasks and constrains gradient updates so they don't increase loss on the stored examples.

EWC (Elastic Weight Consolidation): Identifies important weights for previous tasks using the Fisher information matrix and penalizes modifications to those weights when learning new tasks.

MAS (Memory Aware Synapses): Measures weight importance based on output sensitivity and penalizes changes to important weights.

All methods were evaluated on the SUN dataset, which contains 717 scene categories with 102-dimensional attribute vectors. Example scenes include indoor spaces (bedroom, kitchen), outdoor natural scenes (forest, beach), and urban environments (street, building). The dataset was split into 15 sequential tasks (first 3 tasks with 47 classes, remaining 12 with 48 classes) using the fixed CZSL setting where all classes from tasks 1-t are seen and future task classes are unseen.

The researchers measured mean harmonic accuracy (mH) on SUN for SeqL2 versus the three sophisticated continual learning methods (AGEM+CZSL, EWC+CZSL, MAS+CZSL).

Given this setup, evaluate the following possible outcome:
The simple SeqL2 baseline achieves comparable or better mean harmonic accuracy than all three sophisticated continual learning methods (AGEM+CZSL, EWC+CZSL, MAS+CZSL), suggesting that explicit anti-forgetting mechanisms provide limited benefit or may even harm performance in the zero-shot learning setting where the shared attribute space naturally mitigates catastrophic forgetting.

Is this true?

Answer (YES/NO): YES